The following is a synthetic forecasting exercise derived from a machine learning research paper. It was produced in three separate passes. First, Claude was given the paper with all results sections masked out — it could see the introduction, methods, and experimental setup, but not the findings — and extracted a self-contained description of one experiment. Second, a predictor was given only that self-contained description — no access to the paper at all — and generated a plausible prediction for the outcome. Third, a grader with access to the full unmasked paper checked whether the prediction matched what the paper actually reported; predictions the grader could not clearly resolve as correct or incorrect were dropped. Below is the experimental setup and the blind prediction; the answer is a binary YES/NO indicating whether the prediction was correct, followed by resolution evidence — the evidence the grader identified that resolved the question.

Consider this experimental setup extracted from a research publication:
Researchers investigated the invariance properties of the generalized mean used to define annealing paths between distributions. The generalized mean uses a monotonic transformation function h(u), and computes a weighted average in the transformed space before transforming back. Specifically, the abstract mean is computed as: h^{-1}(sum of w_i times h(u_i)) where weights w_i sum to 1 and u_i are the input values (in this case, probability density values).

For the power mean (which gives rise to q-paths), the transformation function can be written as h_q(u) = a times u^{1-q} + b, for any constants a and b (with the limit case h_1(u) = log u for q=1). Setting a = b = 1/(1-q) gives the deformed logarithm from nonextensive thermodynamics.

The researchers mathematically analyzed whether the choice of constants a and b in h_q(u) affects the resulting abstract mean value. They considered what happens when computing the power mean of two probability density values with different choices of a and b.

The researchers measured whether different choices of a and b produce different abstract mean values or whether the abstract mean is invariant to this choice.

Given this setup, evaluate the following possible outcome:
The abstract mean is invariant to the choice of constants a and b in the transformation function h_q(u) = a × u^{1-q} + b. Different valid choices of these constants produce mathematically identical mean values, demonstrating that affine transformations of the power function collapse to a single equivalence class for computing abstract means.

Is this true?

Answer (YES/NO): YES